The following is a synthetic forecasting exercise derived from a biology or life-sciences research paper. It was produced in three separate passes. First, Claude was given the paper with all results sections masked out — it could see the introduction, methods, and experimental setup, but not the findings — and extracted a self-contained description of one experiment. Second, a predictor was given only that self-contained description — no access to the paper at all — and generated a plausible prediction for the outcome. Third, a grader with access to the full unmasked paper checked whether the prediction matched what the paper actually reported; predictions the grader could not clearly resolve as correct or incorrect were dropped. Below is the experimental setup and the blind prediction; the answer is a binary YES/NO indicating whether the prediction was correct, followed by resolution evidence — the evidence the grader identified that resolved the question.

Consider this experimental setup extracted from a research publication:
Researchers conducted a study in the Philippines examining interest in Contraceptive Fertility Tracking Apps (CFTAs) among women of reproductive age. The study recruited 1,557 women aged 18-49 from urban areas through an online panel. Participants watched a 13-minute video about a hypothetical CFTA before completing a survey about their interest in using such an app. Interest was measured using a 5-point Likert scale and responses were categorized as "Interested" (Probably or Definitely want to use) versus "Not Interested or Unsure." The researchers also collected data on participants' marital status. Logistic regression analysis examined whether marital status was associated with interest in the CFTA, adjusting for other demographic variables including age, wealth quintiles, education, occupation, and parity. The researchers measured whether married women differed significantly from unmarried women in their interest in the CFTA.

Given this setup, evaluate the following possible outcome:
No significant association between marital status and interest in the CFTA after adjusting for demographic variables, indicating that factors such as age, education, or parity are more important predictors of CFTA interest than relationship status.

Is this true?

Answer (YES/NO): NO